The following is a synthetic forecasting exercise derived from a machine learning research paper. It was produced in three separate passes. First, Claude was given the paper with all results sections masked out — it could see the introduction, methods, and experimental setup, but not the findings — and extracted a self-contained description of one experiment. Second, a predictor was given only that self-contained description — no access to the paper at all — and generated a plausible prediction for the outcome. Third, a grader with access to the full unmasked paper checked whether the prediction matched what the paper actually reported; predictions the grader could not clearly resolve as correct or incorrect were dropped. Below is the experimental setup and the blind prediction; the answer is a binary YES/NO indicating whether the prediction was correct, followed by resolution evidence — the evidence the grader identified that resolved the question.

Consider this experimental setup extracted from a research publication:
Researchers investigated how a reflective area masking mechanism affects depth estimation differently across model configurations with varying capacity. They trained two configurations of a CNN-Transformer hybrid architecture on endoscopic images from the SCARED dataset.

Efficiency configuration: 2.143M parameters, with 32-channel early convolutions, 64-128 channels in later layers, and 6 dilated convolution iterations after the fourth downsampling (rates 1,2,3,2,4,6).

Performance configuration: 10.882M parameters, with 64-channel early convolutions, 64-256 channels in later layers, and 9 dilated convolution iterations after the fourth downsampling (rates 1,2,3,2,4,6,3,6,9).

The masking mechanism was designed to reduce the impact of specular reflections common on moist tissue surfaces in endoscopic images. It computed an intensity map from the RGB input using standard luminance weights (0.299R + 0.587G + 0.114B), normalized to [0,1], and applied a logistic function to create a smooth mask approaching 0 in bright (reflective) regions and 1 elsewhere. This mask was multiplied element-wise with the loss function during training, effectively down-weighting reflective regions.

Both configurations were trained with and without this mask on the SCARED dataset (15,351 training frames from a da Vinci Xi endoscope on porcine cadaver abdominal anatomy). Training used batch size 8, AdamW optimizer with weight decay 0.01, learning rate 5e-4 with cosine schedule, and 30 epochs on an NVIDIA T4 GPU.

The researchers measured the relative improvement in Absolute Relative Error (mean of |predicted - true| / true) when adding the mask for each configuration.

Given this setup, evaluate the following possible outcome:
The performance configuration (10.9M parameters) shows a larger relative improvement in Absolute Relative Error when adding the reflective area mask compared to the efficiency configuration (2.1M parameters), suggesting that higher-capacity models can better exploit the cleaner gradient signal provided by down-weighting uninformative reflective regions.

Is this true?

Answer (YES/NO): NO